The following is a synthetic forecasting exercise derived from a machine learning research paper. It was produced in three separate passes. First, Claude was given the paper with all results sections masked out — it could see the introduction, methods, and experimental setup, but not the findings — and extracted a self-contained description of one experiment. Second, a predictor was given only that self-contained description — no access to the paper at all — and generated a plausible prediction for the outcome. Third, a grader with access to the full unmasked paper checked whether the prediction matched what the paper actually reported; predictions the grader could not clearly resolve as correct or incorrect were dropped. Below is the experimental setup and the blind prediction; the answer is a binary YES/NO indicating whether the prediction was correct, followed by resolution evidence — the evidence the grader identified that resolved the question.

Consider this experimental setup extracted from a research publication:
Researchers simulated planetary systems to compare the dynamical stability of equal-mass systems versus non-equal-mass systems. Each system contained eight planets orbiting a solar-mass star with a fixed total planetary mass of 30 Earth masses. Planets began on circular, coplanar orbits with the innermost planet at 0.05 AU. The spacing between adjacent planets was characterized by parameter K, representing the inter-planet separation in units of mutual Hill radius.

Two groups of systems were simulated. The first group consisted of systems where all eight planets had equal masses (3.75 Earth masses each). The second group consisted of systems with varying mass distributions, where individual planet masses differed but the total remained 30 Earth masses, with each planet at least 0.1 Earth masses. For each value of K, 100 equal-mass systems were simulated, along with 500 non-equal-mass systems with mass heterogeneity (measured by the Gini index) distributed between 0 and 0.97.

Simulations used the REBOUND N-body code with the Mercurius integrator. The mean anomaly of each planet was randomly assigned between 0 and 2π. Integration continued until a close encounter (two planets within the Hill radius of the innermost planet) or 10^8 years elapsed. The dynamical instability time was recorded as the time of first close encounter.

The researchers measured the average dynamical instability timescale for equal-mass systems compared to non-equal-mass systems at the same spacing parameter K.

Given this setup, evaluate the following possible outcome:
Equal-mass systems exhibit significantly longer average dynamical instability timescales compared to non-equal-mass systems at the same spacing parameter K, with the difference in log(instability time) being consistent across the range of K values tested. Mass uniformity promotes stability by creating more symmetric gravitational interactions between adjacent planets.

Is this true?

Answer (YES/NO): NO